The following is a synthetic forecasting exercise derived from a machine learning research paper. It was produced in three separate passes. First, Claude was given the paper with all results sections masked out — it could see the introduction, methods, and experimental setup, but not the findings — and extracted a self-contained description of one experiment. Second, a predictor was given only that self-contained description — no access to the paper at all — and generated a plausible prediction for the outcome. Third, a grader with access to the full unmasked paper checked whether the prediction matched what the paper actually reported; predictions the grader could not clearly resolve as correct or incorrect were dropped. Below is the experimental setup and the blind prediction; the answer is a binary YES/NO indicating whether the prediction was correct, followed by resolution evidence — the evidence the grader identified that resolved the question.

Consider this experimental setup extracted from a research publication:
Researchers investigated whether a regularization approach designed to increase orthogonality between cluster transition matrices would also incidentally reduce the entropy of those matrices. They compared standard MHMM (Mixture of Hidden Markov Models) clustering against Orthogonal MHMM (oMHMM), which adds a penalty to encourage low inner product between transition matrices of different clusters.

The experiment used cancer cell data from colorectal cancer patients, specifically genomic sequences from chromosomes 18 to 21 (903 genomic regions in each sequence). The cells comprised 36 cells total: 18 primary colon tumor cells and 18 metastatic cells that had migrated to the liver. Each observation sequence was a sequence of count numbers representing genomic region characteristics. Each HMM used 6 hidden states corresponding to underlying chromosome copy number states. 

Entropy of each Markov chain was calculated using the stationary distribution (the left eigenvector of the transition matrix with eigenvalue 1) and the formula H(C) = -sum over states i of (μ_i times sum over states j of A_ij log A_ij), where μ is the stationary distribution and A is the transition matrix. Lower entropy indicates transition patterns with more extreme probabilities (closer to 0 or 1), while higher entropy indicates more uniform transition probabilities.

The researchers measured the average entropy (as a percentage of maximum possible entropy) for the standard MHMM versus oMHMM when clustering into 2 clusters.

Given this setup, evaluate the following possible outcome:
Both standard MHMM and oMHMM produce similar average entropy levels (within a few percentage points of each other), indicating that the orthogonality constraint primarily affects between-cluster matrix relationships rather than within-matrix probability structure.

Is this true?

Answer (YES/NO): NO